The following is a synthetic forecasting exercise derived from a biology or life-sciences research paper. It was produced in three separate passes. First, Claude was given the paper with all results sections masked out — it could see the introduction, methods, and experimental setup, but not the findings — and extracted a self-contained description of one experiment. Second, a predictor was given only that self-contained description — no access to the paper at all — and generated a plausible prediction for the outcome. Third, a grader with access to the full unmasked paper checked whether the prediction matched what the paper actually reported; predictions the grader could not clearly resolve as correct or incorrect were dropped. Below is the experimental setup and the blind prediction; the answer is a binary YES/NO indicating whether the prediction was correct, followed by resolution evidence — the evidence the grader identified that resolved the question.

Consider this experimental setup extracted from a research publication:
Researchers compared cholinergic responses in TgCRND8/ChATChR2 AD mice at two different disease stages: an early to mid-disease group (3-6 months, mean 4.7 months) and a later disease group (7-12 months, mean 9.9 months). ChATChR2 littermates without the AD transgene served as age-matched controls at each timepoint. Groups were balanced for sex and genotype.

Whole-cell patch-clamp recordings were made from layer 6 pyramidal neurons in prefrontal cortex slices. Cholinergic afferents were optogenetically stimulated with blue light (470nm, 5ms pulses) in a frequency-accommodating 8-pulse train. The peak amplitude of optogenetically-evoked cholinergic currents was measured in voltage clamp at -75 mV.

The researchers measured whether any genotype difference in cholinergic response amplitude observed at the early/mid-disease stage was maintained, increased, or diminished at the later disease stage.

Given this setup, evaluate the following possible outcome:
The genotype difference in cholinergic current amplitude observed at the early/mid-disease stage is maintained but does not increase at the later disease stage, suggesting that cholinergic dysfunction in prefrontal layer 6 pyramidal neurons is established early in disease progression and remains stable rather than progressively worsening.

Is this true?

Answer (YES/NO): NO